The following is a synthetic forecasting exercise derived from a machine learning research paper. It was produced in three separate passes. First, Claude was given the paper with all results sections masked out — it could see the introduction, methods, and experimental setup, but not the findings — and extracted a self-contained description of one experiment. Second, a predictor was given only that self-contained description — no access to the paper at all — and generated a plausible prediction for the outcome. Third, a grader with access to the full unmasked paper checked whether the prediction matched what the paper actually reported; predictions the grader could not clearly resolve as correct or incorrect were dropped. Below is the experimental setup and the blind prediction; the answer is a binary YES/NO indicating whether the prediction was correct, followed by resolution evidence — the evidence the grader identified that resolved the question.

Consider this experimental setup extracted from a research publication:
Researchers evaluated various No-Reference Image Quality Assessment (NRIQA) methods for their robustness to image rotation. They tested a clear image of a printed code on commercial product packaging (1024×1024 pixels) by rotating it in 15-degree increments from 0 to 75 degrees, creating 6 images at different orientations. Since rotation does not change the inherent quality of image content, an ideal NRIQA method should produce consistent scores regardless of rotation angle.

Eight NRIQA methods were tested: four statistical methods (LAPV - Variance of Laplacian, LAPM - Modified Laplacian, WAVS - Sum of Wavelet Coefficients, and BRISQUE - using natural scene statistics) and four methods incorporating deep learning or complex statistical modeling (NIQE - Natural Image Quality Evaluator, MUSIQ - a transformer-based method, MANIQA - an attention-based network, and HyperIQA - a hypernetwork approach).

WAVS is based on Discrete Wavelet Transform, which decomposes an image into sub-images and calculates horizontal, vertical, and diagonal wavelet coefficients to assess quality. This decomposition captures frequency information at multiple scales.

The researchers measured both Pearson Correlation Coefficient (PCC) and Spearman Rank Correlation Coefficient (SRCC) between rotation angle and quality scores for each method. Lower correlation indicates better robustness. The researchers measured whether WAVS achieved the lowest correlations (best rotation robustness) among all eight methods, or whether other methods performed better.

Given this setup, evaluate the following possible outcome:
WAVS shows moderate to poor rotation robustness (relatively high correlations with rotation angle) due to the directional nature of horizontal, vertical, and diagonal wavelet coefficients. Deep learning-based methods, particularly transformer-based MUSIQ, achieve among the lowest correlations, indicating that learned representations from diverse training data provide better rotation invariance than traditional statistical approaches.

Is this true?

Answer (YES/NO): NO